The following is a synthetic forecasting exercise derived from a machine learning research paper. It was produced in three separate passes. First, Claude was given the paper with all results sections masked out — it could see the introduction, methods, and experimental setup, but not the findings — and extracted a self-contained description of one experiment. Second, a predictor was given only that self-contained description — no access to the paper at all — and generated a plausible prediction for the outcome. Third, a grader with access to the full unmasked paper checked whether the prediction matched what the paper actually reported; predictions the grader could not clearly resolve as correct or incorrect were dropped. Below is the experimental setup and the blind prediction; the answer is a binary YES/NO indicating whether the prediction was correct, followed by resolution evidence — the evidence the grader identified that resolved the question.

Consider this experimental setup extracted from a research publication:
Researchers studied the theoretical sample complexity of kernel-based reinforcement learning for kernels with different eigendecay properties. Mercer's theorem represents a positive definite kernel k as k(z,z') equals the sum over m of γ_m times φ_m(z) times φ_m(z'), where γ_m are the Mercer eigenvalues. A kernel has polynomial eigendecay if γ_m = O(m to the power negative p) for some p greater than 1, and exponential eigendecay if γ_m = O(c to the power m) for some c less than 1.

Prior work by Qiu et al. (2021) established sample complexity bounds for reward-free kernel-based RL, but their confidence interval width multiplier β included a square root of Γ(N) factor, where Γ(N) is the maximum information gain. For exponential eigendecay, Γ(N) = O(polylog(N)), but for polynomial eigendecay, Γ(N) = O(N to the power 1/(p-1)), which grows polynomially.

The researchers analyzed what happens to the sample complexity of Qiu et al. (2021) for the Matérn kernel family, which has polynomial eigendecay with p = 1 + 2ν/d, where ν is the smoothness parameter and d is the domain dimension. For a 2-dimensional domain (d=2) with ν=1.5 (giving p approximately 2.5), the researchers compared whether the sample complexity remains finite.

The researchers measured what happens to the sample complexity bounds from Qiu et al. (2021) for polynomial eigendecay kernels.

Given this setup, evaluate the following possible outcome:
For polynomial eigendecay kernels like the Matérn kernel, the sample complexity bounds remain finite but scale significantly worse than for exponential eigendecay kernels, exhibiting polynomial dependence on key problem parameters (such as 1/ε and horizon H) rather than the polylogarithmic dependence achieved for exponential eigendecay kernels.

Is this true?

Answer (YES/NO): NO